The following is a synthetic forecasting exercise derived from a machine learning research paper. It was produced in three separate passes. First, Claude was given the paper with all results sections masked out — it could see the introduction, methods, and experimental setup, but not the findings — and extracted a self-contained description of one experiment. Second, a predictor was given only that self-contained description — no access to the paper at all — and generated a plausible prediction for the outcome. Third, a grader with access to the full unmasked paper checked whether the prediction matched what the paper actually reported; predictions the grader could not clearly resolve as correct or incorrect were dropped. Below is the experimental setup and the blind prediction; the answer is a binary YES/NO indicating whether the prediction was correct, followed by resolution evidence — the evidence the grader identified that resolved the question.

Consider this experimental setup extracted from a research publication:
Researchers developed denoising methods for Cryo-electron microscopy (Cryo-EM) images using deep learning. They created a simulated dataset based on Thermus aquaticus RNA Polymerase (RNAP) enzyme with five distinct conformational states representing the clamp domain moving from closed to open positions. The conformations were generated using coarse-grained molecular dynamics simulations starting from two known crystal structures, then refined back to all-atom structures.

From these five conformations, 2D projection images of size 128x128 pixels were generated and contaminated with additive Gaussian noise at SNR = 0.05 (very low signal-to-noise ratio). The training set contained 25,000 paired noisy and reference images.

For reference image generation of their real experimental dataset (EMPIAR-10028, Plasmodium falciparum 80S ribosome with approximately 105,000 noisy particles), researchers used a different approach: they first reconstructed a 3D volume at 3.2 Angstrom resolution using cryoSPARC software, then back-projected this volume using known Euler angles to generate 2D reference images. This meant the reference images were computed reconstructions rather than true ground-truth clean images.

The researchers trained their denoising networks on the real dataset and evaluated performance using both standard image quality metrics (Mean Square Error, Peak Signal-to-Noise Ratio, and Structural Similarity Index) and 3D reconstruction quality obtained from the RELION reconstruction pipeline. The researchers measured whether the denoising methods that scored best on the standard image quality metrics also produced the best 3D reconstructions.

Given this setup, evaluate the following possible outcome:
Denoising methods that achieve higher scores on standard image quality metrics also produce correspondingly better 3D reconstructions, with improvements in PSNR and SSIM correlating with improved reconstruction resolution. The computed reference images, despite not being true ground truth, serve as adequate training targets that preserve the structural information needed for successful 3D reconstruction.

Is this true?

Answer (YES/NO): NO